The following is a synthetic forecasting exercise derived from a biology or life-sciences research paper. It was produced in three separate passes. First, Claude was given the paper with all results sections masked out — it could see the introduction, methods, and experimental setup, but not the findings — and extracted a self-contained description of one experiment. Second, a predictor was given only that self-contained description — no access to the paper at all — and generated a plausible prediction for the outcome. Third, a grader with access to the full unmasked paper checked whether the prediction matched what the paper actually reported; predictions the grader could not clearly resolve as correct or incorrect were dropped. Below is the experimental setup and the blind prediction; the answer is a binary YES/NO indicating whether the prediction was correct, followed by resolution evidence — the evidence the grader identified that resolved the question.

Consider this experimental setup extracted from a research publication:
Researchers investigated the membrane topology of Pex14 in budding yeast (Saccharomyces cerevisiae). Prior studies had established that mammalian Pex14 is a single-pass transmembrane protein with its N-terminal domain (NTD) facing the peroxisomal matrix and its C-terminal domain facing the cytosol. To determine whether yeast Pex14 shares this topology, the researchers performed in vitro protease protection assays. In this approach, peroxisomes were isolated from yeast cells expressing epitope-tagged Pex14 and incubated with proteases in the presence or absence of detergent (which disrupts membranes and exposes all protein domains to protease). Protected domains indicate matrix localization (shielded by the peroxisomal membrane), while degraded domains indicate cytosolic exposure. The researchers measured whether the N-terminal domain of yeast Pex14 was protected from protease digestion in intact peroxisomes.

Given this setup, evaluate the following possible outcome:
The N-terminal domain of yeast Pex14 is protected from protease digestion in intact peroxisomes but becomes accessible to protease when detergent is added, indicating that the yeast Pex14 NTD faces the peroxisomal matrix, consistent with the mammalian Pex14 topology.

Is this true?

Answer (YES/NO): YES